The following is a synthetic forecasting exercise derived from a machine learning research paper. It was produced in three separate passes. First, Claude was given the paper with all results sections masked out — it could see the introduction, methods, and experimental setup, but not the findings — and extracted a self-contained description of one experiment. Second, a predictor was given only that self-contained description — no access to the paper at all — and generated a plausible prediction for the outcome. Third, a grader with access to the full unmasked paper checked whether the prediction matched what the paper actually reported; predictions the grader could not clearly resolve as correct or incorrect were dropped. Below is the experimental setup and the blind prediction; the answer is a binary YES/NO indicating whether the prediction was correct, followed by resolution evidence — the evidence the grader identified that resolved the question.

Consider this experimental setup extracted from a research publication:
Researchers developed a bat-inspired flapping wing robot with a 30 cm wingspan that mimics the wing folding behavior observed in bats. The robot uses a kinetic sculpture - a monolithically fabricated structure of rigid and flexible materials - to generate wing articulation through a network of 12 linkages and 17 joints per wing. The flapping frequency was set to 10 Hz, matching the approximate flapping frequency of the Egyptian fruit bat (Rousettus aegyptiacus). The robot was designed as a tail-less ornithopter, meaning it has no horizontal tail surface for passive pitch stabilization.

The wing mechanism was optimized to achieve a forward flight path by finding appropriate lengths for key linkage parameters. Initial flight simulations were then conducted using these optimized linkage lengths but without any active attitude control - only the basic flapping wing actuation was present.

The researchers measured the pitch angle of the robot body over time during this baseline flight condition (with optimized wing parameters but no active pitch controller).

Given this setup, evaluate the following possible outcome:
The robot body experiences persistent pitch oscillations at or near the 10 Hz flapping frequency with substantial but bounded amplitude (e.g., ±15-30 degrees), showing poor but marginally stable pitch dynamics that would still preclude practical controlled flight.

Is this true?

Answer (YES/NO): NO